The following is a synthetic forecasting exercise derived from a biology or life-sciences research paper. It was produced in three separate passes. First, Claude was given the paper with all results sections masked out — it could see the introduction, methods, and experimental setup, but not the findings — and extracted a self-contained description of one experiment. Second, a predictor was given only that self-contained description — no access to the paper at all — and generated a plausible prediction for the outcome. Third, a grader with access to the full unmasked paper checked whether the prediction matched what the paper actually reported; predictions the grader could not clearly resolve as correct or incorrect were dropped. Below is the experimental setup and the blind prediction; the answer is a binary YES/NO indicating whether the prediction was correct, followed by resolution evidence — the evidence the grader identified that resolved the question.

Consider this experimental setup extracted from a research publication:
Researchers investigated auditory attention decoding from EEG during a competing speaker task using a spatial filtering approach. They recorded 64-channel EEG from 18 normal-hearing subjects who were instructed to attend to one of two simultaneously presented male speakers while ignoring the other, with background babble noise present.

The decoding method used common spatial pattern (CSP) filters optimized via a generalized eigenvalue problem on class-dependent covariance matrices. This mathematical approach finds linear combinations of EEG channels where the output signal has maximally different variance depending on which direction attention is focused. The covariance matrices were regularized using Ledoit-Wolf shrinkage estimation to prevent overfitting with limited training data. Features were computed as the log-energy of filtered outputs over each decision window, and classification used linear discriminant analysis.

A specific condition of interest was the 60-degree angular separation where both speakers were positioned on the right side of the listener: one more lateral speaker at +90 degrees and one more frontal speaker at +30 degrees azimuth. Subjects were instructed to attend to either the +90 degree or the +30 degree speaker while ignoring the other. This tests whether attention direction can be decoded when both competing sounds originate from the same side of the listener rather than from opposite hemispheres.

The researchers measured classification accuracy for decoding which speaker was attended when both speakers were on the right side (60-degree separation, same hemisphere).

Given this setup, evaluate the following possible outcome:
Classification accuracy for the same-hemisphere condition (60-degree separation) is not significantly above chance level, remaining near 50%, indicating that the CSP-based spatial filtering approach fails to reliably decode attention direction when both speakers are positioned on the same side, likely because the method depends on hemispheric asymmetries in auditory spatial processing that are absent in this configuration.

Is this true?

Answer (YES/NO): NO